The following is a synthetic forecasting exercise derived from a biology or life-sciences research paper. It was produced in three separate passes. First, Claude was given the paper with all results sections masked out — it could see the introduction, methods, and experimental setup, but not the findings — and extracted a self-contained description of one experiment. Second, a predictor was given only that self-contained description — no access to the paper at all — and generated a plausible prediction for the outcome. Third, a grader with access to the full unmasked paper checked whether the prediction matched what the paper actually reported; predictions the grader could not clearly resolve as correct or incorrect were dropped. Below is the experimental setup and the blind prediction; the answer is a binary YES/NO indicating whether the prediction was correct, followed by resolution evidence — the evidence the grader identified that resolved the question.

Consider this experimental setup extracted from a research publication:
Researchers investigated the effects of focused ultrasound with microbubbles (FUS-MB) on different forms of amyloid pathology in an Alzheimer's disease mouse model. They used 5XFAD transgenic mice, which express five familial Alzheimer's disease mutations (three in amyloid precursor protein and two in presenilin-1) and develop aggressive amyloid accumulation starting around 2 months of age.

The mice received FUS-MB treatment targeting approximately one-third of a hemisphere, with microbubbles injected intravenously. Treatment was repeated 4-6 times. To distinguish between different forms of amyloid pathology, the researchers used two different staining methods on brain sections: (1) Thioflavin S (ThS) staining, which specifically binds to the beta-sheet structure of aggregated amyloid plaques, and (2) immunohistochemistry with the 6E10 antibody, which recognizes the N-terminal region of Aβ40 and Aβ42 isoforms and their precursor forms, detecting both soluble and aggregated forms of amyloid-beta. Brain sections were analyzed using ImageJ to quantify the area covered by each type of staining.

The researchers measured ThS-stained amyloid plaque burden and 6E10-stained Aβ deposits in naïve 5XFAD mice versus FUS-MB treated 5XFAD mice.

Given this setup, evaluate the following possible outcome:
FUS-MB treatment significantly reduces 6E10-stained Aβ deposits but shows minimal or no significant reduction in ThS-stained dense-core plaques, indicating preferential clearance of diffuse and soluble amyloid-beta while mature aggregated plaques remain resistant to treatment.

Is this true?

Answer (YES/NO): YES